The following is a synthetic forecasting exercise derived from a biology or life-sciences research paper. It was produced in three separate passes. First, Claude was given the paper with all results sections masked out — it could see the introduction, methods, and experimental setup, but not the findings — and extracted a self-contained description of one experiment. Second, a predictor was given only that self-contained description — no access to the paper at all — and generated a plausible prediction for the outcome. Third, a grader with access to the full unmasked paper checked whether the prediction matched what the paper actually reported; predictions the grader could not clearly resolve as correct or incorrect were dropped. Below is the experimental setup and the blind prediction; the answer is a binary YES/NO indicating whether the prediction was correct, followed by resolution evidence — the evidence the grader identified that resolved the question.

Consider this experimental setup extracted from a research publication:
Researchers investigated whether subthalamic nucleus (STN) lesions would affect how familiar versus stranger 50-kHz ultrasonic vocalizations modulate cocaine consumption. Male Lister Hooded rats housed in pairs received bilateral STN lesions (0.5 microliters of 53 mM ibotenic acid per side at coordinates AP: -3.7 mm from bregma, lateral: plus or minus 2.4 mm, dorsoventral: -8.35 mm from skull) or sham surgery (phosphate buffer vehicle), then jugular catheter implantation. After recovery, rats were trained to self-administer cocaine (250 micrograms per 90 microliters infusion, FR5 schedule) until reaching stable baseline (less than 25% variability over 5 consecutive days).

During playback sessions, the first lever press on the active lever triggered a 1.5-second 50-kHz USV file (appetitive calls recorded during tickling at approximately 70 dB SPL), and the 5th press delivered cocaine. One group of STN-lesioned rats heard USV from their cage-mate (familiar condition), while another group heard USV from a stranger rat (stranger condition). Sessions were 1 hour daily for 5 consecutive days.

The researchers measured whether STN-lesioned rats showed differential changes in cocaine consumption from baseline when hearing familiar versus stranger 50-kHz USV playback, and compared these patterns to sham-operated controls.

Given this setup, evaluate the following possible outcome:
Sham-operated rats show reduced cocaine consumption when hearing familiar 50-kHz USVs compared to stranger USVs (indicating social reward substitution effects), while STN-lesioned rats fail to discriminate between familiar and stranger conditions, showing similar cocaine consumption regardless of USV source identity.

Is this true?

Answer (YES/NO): NO